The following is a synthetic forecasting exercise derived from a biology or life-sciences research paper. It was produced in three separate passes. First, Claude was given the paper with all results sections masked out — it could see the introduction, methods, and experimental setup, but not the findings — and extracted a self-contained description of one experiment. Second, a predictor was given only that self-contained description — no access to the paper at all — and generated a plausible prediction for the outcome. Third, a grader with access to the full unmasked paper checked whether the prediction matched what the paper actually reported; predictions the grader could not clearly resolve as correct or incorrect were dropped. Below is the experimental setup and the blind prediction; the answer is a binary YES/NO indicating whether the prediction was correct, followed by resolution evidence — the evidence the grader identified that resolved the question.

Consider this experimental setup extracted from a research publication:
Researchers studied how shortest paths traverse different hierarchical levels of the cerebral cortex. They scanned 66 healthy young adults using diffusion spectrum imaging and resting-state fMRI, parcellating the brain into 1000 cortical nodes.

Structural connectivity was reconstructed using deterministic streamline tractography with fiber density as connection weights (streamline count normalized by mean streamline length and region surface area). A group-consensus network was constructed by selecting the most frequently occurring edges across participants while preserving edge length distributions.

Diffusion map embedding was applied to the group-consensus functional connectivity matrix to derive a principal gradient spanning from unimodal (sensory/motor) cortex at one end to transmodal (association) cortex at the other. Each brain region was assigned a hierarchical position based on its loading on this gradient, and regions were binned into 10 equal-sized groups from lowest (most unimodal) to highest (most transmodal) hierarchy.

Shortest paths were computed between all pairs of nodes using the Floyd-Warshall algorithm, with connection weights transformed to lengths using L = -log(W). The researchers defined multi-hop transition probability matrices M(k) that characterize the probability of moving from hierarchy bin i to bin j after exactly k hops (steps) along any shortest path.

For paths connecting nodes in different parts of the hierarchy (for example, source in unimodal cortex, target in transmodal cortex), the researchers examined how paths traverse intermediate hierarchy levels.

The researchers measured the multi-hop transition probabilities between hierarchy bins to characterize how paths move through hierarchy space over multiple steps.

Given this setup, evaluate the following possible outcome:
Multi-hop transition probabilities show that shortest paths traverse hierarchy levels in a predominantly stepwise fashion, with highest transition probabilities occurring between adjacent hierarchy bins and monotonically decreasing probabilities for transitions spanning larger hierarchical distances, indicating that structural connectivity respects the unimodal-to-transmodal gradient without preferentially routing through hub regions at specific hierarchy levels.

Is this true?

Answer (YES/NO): NO